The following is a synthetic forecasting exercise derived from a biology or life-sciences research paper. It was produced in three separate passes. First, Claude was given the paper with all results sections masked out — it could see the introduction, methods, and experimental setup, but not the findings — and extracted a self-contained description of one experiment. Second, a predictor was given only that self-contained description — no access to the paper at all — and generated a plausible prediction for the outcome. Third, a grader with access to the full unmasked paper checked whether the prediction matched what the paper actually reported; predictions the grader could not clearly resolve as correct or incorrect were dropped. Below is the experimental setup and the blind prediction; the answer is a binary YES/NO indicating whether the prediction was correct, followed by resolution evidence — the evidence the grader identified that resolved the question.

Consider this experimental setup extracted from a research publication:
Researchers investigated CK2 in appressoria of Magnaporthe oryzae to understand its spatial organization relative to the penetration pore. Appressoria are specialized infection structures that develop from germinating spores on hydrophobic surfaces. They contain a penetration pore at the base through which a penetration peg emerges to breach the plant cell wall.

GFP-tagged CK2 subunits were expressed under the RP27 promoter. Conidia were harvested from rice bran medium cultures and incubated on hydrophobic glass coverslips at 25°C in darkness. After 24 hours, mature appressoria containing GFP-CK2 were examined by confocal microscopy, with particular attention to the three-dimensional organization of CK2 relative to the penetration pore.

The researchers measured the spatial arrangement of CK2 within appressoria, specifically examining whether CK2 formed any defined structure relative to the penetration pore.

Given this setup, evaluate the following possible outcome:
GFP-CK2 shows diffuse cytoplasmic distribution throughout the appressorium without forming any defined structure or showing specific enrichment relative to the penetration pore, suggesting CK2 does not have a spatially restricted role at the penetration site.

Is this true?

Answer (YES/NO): NO